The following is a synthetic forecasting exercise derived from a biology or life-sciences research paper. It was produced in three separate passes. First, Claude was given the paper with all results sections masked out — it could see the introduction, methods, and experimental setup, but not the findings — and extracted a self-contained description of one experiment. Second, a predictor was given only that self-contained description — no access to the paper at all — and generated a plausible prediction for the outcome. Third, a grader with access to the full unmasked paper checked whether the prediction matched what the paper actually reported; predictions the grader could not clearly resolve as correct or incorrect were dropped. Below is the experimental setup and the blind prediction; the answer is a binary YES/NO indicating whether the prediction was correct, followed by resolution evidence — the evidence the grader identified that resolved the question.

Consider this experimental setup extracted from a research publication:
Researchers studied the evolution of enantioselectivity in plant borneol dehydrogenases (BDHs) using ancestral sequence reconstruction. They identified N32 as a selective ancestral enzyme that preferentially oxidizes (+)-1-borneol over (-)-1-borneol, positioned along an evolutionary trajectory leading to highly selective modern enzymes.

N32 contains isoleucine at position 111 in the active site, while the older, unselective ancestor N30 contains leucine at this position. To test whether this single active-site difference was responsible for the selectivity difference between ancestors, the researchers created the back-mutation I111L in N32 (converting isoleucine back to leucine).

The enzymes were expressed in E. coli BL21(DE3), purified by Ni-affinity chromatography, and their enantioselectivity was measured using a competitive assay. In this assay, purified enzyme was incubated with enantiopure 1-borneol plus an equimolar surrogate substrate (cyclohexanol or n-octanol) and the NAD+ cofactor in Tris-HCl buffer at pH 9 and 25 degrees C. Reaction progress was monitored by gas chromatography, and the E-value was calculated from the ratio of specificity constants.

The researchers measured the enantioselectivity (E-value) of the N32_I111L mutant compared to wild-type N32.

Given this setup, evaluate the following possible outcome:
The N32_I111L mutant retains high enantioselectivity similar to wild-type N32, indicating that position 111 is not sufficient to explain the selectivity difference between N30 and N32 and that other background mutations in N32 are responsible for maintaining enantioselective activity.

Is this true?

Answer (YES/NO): NO